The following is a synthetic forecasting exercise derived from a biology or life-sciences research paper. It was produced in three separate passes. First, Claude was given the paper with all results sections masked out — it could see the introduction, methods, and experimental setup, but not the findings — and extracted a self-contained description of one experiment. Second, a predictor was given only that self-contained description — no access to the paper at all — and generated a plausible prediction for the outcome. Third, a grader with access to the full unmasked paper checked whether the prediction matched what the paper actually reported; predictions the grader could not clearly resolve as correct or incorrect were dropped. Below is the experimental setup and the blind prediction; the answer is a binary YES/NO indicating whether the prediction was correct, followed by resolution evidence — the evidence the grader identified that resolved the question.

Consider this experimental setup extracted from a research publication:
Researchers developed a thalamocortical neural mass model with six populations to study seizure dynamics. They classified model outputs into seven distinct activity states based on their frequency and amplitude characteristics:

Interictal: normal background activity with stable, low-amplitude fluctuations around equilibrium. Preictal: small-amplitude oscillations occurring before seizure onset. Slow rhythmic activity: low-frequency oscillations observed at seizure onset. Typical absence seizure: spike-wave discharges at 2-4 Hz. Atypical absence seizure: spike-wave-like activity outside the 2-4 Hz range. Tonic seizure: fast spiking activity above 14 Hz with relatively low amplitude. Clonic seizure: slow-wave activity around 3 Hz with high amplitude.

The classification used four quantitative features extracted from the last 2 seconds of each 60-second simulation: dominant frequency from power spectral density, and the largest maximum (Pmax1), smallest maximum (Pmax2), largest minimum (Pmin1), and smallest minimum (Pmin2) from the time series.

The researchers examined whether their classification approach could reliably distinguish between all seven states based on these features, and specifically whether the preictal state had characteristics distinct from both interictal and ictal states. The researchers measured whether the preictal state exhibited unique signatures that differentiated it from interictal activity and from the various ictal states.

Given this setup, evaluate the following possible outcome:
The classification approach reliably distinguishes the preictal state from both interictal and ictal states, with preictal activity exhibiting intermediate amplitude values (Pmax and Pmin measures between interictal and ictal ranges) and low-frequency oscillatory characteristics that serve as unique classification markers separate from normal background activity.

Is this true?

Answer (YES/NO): YES